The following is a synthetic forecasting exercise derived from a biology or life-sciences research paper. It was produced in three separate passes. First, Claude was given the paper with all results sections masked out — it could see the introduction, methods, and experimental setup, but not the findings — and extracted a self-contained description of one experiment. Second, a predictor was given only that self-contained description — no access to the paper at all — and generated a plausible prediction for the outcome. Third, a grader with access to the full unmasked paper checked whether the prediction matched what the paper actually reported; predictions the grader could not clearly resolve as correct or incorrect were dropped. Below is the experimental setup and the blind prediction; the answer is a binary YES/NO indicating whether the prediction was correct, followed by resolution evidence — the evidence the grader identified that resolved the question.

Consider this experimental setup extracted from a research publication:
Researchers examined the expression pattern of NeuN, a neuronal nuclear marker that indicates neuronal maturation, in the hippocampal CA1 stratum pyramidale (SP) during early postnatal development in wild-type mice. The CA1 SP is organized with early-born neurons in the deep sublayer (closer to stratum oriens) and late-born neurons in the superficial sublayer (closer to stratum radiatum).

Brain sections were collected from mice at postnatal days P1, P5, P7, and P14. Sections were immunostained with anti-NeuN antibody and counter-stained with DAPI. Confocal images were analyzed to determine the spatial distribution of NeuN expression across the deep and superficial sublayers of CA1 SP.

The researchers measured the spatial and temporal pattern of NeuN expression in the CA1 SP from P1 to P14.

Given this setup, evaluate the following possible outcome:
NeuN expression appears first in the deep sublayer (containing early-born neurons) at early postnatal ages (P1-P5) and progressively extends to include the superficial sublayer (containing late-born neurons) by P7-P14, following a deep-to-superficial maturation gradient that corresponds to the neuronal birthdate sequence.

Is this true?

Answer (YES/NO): YES